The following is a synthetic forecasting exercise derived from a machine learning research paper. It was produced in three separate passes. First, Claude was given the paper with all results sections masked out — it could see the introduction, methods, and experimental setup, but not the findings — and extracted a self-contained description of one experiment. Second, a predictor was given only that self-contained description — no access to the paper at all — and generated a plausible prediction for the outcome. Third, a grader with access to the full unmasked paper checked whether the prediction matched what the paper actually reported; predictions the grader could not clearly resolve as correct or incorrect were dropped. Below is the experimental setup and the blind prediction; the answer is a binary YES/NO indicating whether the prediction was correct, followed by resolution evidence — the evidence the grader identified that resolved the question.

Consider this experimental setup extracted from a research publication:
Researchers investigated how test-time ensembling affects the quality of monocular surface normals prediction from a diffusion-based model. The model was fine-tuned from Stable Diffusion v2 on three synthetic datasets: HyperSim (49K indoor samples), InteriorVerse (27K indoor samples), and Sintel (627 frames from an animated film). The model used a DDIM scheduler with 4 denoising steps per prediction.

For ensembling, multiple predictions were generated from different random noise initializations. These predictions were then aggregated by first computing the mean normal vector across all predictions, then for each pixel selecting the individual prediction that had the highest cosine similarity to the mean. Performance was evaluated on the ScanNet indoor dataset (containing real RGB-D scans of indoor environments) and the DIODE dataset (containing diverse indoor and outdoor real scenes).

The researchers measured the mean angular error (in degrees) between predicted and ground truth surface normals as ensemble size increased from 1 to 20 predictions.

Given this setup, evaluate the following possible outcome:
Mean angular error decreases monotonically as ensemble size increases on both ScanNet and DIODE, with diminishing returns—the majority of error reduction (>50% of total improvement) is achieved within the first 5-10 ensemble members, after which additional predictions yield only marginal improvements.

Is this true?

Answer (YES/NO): YES